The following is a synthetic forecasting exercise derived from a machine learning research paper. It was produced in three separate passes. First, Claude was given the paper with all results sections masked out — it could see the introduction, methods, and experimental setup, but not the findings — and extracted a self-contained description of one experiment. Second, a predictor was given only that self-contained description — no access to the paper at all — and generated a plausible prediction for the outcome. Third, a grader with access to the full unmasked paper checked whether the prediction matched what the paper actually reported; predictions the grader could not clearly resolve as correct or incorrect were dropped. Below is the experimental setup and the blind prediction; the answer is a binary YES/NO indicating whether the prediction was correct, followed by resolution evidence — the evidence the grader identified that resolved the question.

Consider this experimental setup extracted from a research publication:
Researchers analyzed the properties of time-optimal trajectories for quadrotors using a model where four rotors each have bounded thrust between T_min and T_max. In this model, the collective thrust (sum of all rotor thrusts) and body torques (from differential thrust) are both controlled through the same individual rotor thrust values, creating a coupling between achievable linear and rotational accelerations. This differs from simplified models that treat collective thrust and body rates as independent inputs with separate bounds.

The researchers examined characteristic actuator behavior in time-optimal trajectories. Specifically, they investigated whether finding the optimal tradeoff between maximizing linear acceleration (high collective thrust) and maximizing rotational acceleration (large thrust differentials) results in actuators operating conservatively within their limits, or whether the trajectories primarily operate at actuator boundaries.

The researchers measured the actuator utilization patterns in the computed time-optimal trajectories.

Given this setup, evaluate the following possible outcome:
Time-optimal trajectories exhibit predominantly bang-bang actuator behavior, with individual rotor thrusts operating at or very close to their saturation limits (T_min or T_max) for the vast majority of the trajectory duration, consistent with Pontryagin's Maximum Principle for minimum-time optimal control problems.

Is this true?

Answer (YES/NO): YES